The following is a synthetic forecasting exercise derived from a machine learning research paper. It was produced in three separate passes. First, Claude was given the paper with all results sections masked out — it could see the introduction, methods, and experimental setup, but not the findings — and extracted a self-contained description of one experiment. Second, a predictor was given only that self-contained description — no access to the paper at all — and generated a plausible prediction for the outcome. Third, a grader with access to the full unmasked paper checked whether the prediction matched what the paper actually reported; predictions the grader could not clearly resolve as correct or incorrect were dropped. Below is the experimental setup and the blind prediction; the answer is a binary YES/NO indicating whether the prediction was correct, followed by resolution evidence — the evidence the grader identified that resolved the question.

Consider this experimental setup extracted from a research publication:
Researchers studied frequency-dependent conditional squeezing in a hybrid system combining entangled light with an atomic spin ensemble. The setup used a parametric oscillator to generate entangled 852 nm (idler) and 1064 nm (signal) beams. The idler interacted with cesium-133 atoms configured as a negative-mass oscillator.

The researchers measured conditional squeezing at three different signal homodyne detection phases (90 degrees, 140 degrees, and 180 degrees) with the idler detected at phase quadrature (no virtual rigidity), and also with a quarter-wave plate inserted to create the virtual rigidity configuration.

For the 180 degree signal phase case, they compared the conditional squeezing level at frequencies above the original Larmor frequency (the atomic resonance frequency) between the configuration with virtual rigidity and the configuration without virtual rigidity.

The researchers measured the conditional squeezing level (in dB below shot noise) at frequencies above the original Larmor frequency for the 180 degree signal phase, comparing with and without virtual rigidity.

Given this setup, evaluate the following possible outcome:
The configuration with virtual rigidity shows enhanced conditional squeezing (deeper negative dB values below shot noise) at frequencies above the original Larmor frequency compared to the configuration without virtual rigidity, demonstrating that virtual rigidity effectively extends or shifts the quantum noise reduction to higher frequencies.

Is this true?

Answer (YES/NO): YES